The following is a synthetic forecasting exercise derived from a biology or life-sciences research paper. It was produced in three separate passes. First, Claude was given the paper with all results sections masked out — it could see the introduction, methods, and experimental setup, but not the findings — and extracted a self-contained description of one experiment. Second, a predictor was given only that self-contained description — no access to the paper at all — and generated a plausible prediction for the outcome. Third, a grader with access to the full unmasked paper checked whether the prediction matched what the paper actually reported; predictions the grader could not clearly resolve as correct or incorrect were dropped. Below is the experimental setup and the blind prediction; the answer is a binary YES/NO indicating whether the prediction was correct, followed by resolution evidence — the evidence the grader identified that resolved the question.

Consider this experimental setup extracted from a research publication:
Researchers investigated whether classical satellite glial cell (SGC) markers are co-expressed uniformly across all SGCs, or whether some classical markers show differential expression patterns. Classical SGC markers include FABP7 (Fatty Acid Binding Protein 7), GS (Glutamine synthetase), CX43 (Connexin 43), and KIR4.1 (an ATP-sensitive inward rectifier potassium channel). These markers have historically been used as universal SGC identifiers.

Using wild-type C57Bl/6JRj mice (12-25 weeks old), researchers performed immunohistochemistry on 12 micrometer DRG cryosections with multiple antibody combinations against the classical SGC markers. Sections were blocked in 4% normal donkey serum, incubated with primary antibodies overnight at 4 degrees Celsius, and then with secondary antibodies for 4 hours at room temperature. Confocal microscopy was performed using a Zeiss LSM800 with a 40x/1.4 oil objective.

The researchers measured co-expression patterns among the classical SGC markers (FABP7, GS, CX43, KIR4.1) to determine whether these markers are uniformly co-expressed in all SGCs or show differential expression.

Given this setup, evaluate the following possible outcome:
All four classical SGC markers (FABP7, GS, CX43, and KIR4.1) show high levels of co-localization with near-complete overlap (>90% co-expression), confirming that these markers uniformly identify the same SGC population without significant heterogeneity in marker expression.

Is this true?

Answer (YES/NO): YES